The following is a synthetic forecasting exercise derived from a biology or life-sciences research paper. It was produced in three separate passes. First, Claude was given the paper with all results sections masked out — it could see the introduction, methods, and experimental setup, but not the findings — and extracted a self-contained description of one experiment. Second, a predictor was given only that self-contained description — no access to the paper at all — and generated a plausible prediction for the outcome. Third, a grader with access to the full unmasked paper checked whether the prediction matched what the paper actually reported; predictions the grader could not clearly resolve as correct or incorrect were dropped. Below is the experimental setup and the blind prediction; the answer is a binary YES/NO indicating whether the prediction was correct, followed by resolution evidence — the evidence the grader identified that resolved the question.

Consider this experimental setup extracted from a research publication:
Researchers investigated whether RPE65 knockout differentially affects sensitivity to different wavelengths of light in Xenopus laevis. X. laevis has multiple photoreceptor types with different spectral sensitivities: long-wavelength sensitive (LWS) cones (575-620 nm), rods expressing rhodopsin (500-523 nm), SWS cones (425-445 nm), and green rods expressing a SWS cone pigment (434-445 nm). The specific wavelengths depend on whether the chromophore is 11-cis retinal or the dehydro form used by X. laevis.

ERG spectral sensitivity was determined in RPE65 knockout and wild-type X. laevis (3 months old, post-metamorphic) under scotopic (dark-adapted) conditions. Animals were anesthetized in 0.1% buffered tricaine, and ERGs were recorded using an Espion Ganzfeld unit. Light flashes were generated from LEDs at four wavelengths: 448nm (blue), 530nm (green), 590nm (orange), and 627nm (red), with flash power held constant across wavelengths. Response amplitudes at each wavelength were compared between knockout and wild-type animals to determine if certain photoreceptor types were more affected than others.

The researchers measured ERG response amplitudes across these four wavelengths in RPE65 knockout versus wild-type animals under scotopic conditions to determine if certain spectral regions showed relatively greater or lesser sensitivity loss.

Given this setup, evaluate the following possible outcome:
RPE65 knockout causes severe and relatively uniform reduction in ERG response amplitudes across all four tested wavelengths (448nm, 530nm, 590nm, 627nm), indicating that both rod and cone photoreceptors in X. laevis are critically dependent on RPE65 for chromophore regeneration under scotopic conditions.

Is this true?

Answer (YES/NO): NO